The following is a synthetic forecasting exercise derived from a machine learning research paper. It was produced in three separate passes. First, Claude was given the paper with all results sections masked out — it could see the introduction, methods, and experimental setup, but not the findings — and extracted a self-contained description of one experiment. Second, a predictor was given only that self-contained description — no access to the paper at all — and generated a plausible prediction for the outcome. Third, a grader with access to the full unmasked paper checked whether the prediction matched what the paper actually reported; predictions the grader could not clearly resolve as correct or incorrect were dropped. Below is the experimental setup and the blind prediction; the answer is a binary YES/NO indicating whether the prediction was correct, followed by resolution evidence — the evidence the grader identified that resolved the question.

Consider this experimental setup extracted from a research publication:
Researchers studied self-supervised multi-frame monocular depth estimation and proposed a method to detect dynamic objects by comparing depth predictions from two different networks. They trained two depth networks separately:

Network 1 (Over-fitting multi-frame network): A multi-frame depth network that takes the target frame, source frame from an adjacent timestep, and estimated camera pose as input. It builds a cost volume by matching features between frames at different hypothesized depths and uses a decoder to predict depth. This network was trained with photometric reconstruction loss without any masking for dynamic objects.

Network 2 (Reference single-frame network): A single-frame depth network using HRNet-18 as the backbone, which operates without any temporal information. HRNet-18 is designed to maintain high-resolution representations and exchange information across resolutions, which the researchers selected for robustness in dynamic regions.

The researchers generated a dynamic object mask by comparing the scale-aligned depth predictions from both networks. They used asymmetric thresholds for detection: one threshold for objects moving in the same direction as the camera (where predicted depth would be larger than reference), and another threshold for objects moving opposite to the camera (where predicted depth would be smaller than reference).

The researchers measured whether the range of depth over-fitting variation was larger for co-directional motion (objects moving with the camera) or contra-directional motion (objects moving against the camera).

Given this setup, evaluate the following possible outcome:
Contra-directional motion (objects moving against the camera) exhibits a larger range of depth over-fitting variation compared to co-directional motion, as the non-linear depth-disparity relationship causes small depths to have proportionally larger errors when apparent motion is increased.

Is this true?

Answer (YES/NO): NO